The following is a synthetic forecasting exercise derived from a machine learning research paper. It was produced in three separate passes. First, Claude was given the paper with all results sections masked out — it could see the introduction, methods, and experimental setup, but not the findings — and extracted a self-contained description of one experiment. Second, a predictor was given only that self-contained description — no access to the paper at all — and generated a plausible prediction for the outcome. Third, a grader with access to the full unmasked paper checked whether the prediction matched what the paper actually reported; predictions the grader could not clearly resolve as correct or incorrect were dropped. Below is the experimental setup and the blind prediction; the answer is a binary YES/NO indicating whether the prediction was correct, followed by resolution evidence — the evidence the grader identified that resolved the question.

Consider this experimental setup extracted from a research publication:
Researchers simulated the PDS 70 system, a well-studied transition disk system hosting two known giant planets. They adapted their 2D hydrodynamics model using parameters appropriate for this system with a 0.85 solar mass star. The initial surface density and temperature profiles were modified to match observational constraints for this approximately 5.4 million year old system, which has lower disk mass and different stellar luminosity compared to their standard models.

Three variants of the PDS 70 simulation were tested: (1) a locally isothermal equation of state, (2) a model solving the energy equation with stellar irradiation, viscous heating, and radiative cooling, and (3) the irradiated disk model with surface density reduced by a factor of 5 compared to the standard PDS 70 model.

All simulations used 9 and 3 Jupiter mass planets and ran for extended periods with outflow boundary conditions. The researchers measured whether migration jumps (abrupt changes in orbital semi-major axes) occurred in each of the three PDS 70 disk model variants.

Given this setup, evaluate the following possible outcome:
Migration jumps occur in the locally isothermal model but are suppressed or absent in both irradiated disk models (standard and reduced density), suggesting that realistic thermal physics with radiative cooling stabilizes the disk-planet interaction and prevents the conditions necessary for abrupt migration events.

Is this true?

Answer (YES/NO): NO